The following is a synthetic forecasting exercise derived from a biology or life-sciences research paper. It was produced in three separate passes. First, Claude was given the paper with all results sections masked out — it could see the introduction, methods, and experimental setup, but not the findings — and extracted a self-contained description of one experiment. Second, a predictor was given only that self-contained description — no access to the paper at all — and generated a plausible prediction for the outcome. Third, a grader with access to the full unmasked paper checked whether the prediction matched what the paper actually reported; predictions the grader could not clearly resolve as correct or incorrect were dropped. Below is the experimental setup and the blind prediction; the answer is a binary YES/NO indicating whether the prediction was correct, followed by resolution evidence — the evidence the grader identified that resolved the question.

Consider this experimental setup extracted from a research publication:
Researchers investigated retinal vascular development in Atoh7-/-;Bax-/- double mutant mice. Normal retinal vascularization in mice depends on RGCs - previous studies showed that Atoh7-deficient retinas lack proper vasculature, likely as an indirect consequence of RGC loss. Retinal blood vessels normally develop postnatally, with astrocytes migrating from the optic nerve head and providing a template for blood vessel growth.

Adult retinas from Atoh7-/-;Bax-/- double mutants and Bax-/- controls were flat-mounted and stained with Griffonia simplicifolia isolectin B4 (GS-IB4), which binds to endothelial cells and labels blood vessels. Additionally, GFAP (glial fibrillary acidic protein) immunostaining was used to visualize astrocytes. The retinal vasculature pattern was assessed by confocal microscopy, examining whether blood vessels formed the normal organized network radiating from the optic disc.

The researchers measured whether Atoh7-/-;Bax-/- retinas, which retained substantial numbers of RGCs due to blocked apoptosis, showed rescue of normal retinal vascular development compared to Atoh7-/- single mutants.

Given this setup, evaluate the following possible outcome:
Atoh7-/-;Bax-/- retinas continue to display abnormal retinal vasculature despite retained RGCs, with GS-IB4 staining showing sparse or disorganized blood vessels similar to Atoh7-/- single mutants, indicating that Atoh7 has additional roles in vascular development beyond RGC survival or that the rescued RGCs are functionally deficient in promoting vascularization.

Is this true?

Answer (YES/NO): YES